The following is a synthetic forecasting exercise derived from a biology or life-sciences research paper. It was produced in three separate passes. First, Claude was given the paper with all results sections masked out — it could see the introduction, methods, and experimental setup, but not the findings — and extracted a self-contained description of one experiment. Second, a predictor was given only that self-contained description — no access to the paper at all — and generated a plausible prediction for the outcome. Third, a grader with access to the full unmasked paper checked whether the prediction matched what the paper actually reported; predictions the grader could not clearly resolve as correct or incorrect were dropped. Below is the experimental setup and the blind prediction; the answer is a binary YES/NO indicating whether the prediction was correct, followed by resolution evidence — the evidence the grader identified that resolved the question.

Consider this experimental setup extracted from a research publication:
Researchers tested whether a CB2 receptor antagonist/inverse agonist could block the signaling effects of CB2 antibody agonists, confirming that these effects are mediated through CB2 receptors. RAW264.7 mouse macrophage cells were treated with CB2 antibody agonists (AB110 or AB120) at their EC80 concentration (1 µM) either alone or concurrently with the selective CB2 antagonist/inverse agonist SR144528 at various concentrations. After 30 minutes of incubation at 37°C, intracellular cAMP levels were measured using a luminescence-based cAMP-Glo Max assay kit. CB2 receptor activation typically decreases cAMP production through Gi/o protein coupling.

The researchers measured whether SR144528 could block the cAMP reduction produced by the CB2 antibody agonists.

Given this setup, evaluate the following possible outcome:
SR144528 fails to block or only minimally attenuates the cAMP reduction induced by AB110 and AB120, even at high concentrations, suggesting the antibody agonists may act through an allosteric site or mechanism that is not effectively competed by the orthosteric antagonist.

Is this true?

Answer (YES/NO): NO